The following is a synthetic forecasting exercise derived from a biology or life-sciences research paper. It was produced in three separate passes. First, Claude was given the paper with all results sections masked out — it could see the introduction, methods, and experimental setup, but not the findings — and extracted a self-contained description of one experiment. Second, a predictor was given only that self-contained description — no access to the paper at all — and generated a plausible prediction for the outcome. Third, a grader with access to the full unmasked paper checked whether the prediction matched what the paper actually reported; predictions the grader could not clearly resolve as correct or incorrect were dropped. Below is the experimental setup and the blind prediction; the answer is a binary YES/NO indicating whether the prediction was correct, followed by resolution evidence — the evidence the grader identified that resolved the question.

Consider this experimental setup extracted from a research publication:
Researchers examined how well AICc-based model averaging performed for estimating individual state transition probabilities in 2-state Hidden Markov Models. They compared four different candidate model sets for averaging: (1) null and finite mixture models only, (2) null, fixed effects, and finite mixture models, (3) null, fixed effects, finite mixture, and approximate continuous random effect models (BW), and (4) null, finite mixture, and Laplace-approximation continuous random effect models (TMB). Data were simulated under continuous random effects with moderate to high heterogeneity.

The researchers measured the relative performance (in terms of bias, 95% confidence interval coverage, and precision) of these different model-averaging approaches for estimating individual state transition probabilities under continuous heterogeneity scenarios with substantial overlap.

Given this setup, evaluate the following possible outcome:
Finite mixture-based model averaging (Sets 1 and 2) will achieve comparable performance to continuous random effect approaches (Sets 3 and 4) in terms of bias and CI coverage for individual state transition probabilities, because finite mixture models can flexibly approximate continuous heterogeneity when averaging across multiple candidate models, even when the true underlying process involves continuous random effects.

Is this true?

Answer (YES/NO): NO